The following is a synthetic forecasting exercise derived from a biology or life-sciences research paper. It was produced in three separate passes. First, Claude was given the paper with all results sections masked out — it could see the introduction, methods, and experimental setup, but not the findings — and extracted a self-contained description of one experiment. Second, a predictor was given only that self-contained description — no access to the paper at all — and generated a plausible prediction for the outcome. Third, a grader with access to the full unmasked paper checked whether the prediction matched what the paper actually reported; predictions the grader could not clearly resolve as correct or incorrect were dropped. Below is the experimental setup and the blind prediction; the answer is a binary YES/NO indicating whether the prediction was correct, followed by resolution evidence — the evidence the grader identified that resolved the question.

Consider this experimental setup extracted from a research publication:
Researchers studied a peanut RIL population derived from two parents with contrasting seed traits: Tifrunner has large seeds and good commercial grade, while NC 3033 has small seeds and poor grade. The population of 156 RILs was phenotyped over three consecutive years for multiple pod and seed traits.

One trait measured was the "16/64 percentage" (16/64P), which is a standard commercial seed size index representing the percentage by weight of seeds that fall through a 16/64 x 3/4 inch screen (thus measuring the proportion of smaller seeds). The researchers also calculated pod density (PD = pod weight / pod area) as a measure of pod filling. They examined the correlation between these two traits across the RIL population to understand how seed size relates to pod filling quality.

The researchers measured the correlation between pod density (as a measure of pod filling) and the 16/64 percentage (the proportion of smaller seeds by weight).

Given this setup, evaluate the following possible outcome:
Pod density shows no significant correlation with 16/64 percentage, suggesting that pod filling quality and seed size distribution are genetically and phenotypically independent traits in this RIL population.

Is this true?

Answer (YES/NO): NO